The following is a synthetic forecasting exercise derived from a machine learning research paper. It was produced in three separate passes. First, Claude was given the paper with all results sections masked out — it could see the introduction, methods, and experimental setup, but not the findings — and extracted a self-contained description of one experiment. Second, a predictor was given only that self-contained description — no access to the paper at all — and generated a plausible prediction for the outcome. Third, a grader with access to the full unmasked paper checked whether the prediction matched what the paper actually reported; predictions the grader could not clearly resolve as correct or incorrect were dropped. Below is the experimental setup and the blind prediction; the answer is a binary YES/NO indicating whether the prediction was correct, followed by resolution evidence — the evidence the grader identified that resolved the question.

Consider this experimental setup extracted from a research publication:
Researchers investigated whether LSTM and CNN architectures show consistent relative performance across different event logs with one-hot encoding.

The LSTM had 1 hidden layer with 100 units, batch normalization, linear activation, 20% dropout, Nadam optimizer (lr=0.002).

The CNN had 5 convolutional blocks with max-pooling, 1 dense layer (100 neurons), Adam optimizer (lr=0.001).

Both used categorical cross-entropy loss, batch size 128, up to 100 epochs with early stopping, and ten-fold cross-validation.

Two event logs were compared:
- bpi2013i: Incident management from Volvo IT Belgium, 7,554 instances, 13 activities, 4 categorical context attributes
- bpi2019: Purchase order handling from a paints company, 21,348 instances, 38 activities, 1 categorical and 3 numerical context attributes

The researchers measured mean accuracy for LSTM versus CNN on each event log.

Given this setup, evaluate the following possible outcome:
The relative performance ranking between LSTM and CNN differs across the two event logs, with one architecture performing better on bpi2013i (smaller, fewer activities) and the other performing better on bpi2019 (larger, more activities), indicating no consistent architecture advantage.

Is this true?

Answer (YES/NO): NO